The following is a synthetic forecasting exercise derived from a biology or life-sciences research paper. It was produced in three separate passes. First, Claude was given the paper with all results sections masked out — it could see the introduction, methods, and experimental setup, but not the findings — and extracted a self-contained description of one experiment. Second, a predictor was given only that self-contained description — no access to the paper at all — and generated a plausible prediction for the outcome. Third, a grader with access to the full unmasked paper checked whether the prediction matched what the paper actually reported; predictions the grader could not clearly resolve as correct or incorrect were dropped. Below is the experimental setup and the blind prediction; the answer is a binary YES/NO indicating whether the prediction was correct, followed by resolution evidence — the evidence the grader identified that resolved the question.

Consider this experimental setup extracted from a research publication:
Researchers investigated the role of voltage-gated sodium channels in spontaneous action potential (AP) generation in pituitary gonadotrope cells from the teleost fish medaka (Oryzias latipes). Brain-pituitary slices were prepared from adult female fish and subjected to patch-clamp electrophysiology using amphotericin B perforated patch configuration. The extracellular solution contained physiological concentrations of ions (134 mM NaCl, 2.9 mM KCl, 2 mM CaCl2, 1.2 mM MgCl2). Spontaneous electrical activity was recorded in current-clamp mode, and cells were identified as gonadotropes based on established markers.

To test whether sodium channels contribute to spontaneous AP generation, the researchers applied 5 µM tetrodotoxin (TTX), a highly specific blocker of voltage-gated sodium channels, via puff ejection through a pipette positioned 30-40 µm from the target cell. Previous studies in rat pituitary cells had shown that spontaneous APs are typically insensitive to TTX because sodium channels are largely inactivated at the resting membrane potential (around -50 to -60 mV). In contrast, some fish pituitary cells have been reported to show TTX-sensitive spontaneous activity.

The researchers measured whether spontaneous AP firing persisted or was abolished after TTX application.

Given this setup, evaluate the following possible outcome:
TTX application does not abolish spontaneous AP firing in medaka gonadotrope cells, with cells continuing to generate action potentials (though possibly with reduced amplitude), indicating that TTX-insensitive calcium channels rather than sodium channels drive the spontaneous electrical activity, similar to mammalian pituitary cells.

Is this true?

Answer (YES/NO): NO